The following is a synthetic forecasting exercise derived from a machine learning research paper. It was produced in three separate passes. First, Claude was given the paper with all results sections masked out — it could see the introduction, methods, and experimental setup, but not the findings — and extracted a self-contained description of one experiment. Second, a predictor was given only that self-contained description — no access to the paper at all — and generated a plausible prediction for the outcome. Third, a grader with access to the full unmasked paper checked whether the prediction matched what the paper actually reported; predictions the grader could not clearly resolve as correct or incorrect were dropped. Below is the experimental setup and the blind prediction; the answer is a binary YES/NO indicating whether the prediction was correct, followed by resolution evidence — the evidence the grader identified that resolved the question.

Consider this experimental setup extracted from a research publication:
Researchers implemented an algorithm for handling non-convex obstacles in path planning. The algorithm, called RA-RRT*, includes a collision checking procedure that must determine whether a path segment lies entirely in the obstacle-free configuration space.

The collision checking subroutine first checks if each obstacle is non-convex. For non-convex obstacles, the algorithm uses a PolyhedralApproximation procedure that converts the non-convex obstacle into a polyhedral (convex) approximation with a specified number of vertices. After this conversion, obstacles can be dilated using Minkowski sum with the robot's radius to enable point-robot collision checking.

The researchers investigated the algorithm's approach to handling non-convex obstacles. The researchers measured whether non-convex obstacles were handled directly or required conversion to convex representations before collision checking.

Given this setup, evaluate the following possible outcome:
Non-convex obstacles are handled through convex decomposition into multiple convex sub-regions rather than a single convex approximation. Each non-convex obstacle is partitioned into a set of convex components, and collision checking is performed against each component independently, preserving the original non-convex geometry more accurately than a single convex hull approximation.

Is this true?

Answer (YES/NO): NO